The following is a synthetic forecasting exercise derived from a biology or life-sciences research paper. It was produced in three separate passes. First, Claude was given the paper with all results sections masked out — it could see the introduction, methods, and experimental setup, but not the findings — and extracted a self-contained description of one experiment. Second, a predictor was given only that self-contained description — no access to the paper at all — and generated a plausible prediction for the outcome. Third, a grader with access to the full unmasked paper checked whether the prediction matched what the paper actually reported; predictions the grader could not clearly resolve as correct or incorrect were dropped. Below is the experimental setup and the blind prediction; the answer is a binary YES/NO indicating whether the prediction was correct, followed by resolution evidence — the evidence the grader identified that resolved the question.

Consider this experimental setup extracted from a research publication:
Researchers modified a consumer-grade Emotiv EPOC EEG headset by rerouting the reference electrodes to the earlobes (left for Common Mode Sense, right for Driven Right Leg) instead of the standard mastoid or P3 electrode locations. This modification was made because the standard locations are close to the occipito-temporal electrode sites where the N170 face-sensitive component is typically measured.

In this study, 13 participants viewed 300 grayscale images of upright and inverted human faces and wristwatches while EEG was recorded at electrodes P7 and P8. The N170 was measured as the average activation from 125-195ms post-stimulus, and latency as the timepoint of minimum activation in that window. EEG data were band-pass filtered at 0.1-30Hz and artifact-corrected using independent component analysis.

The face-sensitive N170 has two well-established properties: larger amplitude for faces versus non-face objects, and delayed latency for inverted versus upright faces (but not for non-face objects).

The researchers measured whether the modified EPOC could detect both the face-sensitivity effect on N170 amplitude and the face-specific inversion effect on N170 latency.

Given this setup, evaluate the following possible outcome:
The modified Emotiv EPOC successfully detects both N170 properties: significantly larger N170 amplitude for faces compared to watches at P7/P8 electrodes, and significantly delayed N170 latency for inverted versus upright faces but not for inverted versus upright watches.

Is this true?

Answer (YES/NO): YES